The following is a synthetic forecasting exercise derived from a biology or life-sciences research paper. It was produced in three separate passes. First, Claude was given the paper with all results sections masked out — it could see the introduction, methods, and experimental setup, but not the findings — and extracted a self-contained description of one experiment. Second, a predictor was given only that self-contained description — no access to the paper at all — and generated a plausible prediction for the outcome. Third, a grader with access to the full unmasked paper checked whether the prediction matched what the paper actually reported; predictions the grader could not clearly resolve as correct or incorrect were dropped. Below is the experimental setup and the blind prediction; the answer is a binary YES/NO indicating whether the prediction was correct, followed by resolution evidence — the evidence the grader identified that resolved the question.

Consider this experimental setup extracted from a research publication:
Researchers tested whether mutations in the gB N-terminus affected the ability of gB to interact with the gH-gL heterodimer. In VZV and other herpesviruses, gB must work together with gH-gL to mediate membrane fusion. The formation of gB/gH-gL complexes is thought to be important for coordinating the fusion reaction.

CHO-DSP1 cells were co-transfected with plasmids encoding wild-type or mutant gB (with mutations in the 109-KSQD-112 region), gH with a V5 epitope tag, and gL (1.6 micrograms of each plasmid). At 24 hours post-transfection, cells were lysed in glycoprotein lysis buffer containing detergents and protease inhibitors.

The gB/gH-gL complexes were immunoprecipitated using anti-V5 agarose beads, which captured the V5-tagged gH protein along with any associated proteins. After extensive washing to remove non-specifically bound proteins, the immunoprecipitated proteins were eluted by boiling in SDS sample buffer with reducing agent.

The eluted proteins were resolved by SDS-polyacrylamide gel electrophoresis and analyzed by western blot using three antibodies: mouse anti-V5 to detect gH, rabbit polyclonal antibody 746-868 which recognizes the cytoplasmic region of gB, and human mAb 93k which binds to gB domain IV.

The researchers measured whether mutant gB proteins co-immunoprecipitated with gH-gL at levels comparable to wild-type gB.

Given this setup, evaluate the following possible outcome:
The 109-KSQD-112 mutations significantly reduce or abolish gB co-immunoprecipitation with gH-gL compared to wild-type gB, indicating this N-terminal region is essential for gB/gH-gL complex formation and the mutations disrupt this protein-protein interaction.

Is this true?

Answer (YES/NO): NO